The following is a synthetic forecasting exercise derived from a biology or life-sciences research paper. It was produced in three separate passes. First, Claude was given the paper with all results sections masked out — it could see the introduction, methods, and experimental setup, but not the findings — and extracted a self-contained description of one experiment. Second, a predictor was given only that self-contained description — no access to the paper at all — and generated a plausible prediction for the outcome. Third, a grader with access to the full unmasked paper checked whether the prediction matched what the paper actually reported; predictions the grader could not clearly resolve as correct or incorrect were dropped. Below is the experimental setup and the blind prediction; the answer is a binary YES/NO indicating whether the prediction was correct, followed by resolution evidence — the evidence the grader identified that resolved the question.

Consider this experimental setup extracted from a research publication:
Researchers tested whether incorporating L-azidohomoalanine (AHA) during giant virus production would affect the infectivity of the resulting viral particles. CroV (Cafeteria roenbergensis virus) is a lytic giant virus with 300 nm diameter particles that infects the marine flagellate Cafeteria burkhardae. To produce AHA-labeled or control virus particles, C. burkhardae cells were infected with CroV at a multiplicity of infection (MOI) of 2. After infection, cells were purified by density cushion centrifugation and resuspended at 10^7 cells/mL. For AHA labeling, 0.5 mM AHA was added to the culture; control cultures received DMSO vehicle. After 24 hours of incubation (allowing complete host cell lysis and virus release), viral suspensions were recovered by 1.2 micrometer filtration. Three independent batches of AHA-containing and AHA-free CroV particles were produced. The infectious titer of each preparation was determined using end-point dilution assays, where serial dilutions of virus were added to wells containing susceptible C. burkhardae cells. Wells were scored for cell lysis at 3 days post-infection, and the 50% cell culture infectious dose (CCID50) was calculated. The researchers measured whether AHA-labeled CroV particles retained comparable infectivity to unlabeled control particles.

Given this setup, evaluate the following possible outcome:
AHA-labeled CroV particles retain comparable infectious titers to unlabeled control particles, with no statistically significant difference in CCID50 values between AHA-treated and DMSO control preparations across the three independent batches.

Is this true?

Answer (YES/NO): YES